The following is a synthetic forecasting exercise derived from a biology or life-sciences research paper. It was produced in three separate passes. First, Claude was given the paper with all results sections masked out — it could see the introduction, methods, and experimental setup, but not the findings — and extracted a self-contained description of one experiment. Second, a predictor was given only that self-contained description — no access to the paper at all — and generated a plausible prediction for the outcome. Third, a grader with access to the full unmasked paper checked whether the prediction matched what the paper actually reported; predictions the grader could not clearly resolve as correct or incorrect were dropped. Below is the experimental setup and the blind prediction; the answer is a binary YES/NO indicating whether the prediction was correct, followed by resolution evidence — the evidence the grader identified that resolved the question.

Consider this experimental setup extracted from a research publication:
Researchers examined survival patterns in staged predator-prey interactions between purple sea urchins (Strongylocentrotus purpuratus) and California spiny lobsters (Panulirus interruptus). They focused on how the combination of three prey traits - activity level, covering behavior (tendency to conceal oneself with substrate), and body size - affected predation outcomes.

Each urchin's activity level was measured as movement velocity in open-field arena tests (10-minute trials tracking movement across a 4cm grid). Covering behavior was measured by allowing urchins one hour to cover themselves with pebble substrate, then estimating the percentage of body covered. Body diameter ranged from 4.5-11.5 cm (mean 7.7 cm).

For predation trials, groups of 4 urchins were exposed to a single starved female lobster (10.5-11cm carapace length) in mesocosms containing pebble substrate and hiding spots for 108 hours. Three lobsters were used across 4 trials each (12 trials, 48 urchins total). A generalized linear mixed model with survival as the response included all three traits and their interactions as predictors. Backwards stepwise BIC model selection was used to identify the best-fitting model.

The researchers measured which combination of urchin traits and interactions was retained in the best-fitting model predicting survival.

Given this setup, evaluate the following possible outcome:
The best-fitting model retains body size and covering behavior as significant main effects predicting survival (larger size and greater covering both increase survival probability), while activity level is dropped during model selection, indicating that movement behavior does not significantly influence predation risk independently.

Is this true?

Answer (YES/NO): NO